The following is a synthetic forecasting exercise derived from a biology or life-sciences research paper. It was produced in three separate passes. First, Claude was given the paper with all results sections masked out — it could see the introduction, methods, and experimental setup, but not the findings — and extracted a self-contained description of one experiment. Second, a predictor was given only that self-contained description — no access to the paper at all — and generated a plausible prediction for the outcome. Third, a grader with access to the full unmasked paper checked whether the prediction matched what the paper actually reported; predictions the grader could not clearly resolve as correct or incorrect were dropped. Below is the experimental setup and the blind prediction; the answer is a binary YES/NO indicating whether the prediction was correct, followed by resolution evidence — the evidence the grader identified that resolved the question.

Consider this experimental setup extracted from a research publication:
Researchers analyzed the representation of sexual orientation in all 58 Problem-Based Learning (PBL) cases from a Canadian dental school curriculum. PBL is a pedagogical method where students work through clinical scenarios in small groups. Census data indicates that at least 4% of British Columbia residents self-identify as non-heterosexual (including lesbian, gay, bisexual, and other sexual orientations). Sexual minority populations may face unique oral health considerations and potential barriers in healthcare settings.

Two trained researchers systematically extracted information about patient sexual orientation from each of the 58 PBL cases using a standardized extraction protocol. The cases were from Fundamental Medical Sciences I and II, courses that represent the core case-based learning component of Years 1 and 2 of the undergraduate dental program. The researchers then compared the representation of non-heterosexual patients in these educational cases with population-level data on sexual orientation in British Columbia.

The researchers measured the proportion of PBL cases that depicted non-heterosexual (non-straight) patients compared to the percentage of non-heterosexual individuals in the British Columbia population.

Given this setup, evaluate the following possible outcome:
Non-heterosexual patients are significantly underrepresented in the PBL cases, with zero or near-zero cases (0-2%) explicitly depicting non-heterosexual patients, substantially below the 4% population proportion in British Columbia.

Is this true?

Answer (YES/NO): YES